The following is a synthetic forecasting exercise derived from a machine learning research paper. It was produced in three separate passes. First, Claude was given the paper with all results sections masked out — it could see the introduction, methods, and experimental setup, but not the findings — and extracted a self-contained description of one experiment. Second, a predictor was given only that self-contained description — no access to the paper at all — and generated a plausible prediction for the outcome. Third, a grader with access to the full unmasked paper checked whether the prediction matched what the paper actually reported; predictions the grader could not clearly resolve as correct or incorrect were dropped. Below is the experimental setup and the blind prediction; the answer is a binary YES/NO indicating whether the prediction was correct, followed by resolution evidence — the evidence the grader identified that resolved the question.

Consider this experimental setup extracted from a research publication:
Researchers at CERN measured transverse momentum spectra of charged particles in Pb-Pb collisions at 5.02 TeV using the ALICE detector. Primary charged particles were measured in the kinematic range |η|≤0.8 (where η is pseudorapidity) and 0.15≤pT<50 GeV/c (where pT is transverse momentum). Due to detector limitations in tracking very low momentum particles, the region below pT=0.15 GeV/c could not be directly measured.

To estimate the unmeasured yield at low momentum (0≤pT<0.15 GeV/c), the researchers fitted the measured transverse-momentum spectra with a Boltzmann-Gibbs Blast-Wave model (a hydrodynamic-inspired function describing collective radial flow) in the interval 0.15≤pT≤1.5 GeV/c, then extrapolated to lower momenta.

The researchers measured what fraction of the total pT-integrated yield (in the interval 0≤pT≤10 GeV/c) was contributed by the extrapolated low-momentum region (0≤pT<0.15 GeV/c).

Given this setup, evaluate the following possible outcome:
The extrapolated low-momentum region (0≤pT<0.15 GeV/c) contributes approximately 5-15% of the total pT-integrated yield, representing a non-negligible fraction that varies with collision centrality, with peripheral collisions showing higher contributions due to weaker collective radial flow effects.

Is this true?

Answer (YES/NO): NO